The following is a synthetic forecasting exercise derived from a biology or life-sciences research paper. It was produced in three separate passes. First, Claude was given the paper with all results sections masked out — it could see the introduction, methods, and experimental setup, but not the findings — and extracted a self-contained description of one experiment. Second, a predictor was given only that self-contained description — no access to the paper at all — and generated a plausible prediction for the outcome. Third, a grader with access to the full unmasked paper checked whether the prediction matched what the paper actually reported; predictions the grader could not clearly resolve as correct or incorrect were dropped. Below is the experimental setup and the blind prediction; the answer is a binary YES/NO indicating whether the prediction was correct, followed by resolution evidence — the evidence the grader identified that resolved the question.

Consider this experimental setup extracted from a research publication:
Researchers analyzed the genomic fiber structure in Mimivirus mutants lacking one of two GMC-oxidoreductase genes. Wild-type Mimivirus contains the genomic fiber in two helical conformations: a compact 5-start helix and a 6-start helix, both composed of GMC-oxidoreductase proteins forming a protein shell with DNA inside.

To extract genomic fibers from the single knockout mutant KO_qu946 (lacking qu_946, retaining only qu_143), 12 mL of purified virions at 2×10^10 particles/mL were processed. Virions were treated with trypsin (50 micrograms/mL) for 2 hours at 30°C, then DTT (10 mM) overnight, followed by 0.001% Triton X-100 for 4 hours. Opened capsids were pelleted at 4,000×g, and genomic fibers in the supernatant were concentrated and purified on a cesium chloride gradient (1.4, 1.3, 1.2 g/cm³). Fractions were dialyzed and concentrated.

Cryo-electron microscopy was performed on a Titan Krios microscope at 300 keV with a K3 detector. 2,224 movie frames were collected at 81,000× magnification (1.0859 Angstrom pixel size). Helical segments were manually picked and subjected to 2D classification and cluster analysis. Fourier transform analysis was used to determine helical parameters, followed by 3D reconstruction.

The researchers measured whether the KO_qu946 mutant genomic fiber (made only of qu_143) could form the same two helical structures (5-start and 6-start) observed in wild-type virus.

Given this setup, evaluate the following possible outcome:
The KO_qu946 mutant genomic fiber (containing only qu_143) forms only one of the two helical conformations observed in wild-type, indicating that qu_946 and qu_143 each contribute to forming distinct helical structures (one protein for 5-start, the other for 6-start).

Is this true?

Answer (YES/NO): NO